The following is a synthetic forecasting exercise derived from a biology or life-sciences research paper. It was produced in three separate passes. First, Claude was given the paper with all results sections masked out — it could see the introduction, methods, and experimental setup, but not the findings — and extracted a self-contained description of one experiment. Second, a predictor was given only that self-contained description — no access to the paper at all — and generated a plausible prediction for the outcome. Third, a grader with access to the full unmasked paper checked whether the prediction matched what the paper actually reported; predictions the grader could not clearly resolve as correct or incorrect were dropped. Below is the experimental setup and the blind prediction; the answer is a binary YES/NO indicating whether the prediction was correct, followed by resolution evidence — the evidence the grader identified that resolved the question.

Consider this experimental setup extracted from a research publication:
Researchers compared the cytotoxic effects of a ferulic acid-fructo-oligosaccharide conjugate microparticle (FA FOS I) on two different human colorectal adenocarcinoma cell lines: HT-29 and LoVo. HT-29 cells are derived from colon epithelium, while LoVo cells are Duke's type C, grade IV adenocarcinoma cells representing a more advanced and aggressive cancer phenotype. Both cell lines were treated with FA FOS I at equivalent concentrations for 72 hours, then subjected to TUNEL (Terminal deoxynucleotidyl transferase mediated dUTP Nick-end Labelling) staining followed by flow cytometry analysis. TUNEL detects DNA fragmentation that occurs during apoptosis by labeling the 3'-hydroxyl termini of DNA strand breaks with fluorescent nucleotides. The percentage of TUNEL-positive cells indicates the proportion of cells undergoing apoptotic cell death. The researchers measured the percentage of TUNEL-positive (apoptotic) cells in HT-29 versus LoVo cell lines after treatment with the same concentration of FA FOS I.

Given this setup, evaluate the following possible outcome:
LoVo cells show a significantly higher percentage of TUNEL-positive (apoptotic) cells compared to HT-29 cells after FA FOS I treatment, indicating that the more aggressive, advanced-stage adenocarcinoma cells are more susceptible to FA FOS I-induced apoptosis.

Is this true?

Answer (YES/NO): NO